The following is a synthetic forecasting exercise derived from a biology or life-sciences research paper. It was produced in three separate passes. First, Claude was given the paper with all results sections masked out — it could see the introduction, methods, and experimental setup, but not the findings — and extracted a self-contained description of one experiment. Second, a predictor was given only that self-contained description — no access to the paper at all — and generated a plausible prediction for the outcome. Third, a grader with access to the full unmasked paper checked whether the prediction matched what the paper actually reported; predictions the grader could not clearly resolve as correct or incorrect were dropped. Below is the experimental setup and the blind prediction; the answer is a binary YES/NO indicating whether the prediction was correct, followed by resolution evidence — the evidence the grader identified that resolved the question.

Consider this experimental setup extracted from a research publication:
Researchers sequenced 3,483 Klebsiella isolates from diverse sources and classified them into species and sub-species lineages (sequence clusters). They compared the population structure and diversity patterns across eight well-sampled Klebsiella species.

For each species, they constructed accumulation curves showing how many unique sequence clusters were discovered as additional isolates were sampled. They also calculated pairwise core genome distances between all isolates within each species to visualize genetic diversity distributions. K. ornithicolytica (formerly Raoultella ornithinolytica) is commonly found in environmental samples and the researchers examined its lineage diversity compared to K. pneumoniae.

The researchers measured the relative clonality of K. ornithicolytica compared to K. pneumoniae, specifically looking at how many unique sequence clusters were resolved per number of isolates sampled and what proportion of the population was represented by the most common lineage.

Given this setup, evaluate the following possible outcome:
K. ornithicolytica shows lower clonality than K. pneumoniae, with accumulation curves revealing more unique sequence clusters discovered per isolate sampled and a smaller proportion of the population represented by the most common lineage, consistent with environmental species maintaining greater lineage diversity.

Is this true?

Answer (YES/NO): YES